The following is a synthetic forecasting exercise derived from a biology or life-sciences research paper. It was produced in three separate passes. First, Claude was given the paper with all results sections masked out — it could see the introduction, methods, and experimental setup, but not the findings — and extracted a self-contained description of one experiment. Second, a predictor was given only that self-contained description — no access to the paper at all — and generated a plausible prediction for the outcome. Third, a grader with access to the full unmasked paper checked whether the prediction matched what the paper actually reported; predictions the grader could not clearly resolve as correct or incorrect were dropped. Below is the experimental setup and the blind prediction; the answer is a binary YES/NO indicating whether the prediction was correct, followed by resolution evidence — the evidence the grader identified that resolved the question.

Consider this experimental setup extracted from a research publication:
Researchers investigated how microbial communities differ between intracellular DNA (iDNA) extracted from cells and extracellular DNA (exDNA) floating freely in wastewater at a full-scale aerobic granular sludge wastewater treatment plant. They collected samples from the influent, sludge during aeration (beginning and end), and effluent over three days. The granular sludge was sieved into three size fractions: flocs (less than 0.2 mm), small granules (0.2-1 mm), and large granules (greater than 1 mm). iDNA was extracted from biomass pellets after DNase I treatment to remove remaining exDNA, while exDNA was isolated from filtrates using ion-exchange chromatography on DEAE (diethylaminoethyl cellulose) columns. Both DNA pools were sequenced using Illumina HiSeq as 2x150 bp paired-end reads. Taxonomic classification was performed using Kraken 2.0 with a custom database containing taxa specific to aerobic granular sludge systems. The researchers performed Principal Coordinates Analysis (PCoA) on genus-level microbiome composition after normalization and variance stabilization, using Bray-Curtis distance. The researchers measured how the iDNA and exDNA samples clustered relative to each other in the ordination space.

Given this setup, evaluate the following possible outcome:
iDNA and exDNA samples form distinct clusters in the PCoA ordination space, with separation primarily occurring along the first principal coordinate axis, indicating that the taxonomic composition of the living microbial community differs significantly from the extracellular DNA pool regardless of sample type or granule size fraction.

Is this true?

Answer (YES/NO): NO